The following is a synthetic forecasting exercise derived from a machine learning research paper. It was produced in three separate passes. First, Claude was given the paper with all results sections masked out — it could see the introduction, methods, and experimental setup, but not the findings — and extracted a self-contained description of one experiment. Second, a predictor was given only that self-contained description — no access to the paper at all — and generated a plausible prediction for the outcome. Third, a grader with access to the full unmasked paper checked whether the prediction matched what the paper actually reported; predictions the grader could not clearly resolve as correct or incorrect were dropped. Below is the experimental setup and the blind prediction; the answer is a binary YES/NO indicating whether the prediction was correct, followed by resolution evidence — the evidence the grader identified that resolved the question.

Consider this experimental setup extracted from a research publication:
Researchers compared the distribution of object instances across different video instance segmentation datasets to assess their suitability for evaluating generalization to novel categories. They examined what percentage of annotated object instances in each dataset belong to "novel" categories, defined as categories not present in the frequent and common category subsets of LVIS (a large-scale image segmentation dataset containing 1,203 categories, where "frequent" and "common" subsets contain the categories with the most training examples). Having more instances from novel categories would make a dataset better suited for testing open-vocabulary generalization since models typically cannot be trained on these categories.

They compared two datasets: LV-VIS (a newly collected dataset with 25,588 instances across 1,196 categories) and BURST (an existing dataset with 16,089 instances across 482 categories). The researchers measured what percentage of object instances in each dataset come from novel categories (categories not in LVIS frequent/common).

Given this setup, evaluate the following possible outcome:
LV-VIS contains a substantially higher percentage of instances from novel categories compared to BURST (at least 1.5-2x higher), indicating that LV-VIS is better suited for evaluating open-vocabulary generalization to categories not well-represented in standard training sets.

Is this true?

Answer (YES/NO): YES